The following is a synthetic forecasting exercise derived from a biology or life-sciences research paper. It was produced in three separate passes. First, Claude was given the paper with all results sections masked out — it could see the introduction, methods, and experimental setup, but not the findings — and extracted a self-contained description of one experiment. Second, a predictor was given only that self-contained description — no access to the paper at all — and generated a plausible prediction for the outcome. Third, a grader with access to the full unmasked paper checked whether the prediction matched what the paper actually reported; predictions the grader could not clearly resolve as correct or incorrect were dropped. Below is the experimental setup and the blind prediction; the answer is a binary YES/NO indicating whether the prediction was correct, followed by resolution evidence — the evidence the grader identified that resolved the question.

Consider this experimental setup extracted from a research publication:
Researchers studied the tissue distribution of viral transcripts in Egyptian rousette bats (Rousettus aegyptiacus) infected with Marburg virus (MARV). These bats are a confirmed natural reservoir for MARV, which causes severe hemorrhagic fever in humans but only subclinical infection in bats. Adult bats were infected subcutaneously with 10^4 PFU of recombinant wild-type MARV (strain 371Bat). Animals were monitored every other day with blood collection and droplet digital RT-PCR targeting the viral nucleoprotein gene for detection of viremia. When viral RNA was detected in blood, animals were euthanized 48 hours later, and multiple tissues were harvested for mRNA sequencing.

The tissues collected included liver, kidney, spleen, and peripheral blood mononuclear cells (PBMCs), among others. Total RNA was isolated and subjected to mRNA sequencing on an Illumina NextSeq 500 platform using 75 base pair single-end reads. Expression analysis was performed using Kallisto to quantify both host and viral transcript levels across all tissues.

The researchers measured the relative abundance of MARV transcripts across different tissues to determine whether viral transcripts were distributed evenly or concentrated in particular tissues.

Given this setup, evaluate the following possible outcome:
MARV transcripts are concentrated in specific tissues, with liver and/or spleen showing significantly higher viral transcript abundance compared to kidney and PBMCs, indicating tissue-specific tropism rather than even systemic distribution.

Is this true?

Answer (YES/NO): YES